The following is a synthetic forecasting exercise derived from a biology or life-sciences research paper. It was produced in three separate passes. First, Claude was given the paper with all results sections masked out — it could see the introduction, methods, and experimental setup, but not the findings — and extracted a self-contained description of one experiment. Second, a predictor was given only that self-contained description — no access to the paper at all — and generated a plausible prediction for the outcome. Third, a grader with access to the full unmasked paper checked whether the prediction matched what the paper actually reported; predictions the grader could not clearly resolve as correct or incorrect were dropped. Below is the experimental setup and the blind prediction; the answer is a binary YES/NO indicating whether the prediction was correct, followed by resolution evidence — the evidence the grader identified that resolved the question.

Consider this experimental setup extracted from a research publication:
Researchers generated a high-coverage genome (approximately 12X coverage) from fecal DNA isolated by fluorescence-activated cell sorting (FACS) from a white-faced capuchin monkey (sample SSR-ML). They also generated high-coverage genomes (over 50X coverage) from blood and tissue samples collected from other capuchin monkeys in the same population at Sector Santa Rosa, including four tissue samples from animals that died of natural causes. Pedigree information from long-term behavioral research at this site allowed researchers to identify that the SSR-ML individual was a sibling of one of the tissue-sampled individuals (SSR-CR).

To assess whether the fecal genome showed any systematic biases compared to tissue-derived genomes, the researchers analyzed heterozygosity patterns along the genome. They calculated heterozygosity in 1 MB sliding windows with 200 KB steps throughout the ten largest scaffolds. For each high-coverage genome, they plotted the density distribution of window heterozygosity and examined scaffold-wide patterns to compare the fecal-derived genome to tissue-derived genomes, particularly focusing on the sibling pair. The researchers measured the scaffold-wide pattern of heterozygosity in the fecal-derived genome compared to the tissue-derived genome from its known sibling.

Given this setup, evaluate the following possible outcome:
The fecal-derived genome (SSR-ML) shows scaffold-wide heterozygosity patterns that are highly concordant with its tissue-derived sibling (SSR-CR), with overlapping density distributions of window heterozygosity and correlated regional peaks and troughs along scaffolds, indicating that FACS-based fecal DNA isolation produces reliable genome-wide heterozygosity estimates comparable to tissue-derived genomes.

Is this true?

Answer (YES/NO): YES